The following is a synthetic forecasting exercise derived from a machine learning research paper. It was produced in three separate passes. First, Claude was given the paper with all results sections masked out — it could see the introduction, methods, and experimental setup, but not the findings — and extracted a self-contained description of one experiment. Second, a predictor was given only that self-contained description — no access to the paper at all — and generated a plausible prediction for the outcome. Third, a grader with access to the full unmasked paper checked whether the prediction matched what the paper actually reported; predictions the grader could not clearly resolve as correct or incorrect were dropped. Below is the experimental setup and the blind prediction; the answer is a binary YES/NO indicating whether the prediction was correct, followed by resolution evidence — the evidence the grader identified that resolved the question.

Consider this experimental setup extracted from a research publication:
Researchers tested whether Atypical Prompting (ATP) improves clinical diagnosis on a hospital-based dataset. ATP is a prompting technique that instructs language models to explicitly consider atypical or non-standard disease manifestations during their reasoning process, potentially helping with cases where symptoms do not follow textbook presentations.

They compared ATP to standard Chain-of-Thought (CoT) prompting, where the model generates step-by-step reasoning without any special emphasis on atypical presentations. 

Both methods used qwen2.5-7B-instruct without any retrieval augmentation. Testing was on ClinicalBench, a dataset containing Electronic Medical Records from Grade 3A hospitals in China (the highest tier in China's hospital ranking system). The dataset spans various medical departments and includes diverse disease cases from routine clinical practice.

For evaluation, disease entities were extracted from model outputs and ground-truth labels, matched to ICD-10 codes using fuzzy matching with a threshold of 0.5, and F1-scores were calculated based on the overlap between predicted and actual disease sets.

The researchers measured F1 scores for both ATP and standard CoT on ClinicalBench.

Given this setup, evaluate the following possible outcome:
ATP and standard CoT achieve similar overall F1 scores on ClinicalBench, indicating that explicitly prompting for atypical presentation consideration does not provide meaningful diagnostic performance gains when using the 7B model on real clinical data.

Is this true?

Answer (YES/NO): YES